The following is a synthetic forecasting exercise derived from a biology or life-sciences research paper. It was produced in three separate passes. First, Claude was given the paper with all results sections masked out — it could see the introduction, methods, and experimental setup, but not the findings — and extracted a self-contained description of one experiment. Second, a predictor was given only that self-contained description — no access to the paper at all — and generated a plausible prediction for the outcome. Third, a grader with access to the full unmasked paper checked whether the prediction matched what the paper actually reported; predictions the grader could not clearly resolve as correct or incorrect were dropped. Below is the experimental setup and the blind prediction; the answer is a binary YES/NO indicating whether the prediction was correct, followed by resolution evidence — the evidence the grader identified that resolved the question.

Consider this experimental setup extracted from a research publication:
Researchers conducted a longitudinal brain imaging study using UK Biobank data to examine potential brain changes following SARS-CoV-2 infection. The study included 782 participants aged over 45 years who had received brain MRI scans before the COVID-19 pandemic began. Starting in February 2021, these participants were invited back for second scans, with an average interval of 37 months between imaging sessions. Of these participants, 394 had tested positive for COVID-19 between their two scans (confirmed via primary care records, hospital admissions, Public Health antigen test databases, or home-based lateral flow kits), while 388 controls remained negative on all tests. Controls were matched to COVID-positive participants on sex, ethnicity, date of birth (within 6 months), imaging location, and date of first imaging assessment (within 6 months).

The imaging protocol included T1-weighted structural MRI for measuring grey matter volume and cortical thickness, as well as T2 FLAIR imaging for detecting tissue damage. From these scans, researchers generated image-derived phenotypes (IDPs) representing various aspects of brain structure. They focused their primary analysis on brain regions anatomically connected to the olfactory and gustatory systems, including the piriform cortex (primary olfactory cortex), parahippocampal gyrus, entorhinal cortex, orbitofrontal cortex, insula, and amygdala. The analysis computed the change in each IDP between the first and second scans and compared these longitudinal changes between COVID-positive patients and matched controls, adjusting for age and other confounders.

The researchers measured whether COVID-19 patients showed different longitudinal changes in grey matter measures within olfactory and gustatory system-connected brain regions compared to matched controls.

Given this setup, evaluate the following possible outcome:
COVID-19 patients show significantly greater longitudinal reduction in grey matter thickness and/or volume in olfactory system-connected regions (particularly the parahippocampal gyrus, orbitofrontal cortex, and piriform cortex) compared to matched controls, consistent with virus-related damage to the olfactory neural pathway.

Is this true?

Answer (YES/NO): NO